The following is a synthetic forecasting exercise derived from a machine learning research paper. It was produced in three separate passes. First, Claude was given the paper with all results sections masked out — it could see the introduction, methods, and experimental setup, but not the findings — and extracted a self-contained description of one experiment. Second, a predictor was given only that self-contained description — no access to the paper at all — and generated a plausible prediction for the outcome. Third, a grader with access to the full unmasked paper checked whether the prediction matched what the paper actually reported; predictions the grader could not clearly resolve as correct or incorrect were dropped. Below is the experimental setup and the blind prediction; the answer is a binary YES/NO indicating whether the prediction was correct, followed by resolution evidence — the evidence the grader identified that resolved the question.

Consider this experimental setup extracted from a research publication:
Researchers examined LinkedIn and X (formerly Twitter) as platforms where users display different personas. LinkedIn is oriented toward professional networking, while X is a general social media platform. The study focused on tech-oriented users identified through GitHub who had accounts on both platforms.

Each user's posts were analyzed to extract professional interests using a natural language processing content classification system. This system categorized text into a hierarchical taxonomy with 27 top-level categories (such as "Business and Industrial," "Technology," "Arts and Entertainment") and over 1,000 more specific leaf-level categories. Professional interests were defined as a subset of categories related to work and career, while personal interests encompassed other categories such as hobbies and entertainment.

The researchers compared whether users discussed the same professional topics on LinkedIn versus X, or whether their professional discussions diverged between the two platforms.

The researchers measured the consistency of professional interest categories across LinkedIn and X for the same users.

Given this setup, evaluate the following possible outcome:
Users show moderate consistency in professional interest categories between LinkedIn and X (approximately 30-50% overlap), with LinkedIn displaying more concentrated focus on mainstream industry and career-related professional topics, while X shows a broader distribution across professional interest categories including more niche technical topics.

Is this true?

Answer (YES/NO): NO